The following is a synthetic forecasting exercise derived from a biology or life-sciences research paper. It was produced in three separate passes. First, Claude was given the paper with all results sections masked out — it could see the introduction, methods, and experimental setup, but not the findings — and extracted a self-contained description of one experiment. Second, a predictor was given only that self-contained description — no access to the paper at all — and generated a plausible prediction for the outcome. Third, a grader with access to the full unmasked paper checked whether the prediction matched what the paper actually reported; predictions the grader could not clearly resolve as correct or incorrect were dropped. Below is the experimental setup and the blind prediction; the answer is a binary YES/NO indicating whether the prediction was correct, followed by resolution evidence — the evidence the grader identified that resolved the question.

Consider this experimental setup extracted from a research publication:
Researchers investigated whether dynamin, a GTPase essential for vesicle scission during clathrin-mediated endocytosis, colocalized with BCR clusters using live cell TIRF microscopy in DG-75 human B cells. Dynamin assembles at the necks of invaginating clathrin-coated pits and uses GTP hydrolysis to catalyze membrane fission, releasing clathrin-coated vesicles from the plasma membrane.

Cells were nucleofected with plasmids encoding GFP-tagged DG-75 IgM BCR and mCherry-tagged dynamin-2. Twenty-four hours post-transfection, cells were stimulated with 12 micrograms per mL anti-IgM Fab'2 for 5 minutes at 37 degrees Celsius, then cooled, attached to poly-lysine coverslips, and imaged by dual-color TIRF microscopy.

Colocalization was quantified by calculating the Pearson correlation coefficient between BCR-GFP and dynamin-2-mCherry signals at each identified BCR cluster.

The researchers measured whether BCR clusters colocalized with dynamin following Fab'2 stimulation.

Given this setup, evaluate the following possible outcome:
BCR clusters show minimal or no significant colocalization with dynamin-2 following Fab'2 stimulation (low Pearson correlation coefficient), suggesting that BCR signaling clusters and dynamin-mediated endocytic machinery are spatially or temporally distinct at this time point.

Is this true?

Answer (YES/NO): NO